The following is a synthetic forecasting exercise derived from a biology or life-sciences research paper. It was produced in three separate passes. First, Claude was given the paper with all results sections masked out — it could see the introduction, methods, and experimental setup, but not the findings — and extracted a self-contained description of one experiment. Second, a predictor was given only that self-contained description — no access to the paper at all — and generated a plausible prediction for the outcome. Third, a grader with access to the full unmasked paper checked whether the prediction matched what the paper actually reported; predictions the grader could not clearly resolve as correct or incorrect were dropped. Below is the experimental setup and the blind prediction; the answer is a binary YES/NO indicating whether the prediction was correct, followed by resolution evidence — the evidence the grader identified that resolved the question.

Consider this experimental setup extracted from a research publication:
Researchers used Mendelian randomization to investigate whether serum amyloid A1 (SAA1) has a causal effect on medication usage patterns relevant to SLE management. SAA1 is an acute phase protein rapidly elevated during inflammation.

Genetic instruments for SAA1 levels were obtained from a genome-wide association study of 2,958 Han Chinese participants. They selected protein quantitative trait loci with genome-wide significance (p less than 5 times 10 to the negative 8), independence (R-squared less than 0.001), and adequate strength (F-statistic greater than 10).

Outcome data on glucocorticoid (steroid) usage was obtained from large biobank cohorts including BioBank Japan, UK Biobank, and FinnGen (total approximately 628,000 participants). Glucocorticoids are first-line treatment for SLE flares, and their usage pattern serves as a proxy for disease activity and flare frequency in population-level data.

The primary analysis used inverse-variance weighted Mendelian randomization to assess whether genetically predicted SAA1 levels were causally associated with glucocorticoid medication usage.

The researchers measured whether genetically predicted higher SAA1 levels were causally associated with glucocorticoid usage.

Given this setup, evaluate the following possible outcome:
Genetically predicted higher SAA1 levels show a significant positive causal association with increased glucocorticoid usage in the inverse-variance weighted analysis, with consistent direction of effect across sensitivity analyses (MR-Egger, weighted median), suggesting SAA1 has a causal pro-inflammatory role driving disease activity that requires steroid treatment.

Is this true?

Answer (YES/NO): YES